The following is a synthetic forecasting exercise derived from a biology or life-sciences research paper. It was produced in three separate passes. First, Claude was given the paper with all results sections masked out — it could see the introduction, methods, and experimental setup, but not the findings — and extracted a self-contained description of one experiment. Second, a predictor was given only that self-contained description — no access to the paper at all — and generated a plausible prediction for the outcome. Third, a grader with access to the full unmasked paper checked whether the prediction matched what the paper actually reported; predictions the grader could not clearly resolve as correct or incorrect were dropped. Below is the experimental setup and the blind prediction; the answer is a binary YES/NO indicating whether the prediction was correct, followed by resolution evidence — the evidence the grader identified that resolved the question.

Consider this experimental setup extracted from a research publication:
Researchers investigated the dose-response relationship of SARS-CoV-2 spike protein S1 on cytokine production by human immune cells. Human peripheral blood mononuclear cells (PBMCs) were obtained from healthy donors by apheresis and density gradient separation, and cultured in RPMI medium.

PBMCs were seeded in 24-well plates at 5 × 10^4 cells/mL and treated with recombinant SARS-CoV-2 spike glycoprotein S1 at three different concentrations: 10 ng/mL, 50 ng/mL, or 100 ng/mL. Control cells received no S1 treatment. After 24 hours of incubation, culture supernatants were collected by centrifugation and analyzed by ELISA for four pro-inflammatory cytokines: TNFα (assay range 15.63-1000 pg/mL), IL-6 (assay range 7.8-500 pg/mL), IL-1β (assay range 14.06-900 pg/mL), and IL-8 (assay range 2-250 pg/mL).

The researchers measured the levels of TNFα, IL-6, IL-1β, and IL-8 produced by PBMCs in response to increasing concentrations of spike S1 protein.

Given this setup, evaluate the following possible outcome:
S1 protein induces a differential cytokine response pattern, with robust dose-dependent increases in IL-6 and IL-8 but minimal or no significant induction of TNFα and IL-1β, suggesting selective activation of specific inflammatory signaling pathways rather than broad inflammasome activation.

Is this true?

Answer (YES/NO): NO